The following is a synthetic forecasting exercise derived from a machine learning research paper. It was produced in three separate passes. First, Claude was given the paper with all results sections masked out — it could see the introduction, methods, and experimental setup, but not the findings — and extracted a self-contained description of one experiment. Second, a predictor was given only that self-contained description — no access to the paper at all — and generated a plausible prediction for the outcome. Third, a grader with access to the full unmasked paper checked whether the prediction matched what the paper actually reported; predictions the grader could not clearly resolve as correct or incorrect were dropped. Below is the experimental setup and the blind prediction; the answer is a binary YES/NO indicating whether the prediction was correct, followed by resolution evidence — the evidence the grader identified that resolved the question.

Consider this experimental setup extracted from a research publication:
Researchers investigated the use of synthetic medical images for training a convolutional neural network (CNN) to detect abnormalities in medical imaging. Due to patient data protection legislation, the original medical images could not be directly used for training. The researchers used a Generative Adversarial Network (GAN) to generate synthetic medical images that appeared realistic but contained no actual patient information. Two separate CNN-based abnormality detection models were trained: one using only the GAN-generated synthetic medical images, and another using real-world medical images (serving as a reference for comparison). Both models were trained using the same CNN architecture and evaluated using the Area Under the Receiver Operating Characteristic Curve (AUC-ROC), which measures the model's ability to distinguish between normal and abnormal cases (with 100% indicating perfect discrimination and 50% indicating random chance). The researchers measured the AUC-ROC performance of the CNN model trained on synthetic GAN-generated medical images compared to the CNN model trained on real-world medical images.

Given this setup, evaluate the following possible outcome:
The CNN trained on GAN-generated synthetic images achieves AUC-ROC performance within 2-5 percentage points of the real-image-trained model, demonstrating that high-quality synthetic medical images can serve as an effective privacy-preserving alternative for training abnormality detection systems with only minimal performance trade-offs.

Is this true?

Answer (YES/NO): NO